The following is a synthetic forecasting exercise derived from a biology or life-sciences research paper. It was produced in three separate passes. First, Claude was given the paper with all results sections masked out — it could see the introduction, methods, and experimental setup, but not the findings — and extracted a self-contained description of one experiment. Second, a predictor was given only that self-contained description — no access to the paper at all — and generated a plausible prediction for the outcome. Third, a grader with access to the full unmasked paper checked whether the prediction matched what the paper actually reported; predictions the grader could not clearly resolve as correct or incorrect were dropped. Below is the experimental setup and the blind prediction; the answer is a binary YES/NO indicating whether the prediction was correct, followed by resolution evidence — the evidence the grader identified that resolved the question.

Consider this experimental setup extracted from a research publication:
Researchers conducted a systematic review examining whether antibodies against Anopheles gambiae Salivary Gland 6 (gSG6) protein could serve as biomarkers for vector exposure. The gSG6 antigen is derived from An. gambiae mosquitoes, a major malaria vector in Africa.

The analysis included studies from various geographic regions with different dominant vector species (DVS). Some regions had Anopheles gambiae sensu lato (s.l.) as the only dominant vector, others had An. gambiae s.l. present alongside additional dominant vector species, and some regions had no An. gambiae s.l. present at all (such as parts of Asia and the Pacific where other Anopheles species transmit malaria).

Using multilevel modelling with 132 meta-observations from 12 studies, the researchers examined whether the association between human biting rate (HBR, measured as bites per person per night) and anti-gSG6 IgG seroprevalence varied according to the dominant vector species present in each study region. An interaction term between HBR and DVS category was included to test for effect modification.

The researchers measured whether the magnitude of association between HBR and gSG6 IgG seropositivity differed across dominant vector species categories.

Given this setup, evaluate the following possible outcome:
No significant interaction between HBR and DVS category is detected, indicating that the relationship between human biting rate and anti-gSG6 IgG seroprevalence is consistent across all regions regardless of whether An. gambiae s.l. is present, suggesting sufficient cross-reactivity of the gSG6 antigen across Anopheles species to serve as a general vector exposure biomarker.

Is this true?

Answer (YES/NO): NO